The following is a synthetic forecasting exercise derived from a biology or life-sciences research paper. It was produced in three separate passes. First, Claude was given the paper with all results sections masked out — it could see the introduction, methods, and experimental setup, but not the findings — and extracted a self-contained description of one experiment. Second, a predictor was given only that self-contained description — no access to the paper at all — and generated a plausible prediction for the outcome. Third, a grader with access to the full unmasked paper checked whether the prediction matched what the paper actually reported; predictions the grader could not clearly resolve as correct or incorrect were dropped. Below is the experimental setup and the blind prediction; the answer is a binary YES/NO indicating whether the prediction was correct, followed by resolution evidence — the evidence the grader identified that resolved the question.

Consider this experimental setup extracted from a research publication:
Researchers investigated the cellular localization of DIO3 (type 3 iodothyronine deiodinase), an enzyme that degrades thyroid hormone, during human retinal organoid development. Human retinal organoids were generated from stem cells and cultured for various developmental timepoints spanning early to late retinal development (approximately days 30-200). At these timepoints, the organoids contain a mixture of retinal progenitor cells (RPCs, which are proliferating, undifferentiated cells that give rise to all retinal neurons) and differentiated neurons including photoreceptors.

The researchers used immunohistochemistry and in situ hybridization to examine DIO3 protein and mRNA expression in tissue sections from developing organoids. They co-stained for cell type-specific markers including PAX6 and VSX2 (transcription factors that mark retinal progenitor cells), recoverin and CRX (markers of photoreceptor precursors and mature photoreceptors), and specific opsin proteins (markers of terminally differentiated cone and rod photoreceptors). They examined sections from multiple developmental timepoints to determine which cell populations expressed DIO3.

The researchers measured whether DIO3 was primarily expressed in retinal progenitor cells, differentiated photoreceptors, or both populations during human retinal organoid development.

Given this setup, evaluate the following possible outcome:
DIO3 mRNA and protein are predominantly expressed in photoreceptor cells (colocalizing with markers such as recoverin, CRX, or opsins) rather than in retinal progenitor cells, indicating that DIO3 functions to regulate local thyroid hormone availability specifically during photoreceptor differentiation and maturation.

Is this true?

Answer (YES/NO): NO